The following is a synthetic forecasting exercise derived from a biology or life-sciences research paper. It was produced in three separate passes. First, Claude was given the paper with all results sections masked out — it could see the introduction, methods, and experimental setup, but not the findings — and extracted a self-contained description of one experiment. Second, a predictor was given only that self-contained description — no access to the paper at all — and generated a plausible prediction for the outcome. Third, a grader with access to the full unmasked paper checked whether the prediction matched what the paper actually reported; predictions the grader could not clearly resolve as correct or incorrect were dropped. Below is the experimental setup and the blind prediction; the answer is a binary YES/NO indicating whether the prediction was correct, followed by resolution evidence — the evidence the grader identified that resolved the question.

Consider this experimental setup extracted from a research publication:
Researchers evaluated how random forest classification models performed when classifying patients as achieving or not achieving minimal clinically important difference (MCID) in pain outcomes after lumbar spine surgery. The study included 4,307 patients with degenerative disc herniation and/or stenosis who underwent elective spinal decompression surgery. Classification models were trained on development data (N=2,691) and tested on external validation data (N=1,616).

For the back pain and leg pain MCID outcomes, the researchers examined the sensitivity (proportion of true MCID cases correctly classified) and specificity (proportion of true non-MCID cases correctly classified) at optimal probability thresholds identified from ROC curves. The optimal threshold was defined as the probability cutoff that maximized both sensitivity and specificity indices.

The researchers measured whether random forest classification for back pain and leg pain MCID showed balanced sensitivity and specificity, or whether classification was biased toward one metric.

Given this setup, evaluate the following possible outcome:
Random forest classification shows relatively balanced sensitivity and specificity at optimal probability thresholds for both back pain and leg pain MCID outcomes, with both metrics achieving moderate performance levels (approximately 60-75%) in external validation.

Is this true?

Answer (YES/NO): NO